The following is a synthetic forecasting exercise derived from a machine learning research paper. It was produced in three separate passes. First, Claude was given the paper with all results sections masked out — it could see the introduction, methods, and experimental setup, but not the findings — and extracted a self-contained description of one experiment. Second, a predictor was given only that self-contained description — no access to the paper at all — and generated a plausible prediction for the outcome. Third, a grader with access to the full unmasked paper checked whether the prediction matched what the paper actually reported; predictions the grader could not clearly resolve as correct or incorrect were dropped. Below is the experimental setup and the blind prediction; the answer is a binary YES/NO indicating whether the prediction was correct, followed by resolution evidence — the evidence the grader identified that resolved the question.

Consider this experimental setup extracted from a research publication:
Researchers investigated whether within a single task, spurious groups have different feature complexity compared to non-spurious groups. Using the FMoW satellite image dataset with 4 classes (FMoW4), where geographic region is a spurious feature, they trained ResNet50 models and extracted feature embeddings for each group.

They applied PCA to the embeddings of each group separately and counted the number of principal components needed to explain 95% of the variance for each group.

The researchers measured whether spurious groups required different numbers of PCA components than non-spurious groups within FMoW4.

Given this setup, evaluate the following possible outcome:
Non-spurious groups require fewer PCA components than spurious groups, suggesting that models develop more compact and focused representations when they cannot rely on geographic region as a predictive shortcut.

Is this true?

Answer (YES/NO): NO